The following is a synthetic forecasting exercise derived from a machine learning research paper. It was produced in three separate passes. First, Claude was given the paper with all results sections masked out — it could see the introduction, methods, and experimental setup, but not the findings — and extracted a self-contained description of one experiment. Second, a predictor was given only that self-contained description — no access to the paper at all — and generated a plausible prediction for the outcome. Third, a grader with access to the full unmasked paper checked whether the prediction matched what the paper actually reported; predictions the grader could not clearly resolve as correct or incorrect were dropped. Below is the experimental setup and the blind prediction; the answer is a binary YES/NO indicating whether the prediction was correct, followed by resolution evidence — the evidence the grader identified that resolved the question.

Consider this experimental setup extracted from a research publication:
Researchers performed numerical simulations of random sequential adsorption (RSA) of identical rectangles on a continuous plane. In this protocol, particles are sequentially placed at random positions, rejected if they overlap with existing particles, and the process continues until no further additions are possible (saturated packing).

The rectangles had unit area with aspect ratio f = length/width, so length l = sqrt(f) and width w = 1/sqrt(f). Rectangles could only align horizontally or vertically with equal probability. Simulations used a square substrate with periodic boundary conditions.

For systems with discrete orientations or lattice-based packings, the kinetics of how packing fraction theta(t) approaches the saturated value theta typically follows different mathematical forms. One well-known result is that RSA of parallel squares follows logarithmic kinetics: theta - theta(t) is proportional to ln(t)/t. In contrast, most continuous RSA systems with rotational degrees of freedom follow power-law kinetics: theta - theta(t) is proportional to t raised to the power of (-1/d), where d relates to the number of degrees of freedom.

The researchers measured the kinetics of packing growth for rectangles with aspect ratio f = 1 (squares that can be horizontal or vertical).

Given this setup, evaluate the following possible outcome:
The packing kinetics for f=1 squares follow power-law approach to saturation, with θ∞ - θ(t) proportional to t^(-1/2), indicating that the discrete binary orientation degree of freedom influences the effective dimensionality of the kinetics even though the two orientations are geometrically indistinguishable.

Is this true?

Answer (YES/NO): NO